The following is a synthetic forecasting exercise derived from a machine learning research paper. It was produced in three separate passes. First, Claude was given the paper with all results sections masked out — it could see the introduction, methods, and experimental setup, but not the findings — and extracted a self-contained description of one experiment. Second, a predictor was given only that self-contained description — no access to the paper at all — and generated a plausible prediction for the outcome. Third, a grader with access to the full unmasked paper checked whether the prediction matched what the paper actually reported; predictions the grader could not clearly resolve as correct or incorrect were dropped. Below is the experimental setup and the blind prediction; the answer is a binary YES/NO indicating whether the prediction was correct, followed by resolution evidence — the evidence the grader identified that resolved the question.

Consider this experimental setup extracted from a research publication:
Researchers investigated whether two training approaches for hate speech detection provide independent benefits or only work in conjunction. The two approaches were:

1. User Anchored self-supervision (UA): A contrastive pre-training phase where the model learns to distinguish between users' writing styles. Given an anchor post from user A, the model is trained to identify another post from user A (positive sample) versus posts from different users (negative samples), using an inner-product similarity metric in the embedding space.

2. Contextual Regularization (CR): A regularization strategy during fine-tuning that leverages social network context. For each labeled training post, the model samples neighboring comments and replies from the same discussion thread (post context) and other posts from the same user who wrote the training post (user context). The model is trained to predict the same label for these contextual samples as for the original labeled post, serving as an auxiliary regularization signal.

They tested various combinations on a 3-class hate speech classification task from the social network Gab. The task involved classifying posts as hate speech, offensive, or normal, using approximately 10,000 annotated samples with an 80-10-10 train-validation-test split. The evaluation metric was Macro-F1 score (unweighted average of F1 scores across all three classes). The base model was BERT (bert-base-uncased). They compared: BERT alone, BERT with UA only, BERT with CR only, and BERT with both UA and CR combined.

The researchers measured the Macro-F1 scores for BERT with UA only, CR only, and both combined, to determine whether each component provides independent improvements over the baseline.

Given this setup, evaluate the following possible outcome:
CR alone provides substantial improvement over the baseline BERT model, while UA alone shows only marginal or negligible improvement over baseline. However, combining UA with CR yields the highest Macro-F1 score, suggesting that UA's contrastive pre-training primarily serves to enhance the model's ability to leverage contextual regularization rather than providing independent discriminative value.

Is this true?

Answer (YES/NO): NO